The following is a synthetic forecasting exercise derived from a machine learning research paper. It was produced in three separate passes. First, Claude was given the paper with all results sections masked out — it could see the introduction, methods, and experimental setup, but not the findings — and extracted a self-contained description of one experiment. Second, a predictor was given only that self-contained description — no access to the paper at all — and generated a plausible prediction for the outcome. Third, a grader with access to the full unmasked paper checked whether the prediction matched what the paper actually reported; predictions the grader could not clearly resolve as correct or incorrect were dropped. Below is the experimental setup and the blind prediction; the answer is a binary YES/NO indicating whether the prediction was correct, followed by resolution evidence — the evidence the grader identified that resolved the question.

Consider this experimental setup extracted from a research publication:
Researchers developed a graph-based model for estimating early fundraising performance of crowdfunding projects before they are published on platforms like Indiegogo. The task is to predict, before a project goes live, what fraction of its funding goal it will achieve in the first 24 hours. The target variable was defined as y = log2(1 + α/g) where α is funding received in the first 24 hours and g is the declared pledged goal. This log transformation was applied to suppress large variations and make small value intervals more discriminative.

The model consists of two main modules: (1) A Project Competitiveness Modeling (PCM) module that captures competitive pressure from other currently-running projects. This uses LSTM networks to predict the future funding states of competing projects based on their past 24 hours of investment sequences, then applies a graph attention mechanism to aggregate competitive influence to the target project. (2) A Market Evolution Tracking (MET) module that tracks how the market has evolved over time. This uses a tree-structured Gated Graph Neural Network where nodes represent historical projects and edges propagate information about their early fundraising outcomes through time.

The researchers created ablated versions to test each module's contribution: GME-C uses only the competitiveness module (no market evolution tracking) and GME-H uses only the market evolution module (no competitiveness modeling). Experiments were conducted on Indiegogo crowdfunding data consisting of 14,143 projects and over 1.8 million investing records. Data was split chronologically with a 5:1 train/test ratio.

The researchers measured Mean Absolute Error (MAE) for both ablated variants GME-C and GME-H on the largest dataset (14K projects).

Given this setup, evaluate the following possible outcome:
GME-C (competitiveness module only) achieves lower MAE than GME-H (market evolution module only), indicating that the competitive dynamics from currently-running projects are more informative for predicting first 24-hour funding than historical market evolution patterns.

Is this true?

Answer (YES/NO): NO